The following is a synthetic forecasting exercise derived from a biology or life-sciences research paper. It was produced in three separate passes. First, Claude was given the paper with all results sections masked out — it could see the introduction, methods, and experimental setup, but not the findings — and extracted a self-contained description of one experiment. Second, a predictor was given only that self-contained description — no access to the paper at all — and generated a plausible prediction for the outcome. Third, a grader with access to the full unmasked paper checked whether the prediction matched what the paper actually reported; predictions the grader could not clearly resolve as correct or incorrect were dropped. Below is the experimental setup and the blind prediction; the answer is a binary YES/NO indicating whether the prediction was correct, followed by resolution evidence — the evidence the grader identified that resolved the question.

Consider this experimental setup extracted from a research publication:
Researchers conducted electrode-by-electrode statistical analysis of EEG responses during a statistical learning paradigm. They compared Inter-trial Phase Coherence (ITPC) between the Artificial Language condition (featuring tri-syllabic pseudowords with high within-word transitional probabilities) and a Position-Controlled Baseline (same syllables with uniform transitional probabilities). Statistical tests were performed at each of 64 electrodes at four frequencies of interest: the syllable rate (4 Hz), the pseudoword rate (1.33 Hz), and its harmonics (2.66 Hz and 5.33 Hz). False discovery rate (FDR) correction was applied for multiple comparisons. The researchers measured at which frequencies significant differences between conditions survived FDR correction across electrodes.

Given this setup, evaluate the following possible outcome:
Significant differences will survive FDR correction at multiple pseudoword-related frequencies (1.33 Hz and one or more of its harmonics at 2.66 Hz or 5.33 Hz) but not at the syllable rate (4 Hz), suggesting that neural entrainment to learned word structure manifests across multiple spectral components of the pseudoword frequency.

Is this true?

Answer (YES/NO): NO